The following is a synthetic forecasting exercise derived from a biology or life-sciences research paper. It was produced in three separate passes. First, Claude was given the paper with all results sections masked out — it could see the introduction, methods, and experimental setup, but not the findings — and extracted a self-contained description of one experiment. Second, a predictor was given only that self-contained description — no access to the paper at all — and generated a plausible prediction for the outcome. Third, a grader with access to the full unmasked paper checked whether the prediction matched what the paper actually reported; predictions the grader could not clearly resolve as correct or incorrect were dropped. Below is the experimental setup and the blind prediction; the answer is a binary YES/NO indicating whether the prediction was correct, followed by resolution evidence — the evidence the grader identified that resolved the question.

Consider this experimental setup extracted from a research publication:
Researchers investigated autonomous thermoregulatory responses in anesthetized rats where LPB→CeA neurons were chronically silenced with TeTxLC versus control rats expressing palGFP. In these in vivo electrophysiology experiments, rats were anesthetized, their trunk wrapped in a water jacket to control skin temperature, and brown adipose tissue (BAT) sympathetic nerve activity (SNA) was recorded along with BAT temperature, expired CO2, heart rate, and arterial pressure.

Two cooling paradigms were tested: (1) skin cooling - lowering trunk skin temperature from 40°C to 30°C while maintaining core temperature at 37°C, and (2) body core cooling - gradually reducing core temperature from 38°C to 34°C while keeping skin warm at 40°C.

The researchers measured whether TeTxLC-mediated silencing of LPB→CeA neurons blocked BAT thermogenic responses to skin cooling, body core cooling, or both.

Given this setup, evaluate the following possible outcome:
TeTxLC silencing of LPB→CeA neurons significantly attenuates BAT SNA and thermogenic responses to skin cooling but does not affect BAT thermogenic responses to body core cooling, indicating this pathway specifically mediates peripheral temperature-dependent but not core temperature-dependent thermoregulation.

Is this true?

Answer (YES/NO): YES